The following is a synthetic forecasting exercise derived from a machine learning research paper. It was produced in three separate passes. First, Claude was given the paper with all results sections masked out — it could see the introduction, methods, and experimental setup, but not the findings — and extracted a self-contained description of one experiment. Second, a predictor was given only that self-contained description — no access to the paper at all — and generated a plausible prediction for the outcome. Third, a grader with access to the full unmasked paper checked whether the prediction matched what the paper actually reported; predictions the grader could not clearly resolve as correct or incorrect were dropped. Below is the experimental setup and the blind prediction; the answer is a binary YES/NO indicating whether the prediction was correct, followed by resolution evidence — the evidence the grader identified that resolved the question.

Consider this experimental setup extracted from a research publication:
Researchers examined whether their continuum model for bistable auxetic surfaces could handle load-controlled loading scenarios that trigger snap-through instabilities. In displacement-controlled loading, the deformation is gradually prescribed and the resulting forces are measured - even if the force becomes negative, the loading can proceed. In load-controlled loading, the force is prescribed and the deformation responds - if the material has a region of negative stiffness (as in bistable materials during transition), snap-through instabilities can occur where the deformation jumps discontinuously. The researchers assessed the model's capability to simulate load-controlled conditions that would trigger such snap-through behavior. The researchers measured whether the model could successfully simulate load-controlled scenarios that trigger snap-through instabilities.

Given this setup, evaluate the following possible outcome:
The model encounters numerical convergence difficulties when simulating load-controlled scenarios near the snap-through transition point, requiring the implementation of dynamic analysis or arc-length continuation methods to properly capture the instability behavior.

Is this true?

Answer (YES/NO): NO